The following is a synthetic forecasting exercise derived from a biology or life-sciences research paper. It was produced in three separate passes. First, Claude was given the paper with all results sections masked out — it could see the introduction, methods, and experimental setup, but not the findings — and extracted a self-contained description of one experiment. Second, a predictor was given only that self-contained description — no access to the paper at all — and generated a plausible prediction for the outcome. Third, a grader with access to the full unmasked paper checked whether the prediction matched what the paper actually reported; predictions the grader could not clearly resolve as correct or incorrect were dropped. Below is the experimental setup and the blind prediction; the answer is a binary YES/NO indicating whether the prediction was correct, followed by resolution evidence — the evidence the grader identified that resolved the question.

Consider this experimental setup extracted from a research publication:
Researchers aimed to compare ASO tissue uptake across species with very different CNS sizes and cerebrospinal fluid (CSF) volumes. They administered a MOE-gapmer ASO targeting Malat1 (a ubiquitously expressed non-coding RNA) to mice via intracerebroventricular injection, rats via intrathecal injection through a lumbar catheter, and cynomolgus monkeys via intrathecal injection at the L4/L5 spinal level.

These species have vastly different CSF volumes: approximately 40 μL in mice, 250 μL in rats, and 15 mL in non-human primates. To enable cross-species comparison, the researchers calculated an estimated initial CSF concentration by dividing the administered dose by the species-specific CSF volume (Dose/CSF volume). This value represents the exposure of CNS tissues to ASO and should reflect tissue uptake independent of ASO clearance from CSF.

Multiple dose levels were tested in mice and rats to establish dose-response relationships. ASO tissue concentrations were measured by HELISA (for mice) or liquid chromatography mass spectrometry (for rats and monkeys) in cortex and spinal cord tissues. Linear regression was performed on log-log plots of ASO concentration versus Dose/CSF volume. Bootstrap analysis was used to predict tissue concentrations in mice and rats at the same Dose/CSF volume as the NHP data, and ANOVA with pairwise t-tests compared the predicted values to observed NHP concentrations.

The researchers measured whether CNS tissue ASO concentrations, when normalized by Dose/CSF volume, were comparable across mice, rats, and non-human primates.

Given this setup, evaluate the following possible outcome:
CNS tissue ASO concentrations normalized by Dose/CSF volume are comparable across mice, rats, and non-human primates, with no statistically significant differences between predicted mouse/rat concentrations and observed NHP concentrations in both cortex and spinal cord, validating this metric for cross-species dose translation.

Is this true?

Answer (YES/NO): NO